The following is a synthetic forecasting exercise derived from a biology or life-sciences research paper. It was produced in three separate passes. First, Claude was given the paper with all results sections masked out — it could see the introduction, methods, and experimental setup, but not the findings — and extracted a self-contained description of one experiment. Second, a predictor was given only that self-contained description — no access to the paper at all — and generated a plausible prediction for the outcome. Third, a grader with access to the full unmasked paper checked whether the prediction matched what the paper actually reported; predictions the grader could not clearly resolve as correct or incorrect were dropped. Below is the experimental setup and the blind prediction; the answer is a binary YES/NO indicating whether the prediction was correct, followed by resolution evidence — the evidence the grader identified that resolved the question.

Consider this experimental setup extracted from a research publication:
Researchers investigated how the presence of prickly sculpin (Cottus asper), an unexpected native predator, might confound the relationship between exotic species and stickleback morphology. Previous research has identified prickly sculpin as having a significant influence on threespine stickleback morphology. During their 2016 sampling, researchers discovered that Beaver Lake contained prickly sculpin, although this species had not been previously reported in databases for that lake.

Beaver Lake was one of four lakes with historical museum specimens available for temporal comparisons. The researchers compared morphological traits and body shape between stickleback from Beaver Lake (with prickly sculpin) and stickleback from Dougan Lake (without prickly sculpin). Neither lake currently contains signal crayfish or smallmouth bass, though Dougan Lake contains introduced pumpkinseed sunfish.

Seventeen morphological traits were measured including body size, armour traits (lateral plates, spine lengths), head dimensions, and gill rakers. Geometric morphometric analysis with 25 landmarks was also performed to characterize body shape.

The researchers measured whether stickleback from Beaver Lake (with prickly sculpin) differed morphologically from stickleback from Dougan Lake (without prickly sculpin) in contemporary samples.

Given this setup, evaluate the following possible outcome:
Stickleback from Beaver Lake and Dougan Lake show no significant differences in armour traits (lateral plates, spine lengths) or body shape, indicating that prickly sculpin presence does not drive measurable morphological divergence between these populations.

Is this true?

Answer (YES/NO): NO